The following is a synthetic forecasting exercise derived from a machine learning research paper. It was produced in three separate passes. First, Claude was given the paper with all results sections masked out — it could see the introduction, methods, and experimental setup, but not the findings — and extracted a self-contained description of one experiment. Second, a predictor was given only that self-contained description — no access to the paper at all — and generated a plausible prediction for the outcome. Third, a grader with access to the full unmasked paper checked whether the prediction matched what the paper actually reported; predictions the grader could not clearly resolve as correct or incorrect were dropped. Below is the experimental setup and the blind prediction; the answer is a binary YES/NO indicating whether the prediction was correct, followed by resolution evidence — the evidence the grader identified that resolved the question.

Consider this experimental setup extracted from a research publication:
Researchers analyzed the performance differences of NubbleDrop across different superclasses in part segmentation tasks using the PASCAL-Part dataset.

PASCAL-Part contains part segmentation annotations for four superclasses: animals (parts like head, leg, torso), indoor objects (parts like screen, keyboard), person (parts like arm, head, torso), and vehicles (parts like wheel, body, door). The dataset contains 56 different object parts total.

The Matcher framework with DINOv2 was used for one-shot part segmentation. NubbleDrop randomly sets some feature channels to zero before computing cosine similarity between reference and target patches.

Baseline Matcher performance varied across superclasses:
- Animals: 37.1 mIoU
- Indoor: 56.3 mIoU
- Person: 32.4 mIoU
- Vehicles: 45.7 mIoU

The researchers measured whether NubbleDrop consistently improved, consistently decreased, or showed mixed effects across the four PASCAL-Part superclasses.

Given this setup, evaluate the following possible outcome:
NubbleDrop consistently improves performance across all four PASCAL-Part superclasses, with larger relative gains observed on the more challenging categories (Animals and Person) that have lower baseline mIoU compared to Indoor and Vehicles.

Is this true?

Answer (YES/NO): NO